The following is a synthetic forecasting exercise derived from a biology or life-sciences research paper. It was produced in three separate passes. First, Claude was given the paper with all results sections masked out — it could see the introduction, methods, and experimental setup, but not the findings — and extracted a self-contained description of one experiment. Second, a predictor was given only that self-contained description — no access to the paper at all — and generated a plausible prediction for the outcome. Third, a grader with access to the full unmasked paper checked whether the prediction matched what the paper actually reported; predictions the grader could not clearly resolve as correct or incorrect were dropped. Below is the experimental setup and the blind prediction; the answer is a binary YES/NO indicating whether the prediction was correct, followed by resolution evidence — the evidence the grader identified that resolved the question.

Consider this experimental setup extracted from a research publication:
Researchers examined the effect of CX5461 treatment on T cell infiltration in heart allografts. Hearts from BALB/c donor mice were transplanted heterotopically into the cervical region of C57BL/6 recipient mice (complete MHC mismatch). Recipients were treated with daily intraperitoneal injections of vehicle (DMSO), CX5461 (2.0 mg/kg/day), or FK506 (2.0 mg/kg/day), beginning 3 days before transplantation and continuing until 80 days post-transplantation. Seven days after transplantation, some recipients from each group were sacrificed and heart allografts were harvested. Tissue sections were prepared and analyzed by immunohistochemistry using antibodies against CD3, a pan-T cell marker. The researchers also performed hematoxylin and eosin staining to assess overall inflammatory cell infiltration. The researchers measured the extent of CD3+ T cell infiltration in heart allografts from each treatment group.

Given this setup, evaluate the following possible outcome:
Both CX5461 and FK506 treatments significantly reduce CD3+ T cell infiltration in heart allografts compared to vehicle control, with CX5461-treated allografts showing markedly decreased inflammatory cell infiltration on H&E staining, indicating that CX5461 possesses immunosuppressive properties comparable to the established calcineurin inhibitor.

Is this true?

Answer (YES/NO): YES